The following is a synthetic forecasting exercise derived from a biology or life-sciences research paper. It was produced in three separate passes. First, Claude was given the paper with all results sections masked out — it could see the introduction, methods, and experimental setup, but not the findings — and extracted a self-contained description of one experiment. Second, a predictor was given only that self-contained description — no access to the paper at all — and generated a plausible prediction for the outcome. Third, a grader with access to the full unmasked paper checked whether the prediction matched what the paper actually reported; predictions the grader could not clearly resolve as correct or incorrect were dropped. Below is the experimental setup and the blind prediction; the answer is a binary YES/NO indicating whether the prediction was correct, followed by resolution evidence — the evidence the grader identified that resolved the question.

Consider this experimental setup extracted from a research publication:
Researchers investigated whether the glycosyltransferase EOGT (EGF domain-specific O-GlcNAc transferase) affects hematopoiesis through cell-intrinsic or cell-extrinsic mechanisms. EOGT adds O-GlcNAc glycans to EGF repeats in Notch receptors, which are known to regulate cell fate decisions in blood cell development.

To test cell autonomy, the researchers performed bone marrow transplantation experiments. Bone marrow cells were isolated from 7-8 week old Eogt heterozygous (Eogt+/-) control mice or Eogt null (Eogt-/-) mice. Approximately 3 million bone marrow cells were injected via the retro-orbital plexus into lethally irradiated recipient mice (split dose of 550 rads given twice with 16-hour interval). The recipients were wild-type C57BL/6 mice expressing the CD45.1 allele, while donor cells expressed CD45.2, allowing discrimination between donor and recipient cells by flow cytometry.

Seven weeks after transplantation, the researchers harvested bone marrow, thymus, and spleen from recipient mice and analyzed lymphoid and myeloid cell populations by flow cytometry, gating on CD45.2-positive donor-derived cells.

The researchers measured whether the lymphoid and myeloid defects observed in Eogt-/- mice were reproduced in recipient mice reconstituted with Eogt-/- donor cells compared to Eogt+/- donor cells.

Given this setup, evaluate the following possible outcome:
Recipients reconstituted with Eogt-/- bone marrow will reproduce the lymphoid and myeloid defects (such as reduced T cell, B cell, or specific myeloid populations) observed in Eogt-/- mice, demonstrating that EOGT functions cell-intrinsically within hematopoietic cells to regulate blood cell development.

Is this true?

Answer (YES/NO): NO